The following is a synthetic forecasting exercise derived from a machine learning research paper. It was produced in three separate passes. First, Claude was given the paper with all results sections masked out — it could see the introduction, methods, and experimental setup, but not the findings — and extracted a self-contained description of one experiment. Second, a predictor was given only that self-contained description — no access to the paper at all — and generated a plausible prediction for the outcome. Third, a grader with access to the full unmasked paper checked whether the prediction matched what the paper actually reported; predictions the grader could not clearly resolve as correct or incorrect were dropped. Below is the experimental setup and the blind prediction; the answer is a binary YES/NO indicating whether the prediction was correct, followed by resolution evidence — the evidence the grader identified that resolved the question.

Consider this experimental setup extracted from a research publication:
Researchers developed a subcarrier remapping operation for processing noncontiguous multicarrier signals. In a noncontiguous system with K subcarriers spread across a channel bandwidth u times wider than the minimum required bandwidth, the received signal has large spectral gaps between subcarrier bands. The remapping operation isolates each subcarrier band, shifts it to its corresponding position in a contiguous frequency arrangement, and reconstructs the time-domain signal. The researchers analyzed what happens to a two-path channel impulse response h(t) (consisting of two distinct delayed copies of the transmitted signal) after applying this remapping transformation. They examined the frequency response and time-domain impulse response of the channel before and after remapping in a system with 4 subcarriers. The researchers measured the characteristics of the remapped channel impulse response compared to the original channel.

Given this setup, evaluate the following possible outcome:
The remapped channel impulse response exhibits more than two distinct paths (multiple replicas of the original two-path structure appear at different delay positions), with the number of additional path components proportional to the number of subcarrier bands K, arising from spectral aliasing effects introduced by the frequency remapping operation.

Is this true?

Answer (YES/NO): NO